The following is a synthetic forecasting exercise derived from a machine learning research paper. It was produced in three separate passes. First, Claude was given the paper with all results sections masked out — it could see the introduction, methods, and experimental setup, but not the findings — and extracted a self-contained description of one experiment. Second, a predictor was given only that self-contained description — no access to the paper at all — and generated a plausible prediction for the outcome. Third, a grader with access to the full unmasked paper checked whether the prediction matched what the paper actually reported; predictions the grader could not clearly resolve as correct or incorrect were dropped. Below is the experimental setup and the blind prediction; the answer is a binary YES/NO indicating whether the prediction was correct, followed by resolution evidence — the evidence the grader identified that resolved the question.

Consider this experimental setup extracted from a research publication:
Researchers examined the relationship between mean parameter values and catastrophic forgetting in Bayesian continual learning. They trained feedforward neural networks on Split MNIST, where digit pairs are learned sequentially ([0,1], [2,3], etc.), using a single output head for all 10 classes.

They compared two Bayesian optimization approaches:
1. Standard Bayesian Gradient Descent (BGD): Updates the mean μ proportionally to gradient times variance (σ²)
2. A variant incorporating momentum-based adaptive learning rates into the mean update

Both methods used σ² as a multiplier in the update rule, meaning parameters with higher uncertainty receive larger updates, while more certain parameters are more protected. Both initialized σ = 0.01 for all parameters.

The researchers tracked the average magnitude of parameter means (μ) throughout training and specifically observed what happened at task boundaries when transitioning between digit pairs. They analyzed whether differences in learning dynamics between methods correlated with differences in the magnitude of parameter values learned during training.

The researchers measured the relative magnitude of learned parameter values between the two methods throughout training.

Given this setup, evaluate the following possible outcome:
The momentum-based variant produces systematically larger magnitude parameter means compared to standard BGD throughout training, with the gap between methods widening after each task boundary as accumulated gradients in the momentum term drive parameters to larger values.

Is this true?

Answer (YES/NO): NO